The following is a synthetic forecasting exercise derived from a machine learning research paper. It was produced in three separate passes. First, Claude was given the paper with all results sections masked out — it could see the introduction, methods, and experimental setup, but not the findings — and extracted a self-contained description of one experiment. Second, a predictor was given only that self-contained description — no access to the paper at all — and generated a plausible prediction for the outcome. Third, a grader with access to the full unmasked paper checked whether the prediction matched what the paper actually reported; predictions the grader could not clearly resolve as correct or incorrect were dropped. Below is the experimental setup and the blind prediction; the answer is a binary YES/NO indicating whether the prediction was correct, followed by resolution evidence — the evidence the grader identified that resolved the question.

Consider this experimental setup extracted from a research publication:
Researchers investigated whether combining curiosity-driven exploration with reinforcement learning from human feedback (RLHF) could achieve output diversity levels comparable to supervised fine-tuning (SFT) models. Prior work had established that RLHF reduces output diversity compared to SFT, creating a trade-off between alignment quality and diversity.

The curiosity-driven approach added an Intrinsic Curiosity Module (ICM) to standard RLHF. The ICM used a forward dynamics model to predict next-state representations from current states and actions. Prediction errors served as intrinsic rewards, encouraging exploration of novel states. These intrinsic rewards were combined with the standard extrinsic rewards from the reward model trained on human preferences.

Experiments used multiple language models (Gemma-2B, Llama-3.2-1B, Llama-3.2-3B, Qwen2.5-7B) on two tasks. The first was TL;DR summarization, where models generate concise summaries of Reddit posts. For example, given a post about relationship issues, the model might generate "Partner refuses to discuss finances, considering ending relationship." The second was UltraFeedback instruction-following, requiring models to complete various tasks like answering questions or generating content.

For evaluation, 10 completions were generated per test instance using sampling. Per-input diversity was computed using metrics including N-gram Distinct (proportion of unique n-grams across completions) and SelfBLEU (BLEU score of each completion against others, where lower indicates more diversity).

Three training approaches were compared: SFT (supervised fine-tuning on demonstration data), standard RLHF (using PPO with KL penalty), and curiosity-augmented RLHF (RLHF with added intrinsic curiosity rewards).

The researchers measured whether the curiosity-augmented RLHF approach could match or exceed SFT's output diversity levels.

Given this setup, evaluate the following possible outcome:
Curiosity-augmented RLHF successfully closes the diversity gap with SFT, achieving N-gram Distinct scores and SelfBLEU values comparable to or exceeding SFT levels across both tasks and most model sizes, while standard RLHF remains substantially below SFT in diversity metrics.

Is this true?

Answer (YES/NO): NO